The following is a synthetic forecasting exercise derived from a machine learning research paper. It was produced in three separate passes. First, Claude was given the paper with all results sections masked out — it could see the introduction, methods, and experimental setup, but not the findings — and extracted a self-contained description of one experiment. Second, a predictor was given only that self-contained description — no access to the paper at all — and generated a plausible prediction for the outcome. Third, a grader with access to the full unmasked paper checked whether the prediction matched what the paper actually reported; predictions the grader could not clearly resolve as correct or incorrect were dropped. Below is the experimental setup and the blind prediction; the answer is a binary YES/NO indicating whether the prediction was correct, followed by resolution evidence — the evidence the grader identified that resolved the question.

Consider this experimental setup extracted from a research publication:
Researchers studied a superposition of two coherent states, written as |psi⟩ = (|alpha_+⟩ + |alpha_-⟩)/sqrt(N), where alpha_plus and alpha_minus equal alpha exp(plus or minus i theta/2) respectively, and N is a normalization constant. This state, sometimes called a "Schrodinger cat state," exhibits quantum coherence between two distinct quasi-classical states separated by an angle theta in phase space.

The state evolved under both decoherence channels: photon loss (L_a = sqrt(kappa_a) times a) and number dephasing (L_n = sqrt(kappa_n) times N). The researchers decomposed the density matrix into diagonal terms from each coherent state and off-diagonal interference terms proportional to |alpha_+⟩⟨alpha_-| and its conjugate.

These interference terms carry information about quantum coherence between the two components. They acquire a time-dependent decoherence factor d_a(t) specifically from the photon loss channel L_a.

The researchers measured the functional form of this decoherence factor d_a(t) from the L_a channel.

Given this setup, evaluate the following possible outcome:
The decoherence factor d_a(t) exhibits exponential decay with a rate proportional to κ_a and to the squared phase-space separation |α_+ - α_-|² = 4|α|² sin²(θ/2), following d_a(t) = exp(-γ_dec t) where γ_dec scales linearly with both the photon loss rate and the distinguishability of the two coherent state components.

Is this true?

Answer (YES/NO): NO